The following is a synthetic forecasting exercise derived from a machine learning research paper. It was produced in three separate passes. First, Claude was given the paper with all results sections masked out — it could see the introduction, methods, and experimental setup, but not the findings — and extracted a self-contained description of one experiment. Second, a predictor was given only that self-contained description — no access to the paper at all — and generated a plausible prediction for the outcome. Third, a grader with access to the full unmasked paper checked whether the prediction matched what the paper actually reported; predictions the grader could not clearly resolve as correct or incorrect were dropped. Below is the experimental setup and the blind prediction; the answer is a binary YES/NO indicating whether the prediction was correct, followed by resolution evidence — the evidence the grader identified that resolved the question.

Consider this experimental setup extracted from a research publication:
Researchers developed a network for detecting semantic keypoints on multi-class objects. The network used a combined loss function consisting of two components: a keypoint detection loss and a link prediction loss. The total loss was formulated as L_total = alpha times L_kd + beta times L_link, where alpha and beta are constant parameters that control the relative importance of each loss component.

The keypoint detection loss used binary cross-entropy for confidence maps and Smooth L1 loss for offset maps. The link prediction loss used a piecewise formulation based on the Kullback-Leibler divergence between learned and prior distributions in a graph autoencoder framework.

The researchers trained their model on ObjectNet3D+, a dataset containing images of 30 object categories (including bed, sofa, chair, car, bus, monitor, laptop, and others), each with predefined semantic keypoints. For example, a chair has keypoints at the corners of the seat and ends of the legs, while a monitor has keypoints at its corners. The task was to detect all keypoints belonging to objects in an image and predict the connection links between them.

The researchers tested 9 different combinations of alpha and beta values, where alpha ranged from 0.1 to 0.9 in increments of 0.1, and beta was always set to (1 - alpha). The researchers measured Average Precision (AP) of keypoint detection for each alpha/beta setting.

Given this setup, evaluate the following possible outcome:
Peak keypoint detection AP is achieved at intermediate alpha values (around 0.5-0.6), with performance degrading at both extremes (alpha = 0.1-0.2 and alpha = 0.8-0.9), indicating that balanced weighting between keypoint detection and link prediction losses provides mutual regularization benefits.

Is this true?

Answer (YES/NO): NO